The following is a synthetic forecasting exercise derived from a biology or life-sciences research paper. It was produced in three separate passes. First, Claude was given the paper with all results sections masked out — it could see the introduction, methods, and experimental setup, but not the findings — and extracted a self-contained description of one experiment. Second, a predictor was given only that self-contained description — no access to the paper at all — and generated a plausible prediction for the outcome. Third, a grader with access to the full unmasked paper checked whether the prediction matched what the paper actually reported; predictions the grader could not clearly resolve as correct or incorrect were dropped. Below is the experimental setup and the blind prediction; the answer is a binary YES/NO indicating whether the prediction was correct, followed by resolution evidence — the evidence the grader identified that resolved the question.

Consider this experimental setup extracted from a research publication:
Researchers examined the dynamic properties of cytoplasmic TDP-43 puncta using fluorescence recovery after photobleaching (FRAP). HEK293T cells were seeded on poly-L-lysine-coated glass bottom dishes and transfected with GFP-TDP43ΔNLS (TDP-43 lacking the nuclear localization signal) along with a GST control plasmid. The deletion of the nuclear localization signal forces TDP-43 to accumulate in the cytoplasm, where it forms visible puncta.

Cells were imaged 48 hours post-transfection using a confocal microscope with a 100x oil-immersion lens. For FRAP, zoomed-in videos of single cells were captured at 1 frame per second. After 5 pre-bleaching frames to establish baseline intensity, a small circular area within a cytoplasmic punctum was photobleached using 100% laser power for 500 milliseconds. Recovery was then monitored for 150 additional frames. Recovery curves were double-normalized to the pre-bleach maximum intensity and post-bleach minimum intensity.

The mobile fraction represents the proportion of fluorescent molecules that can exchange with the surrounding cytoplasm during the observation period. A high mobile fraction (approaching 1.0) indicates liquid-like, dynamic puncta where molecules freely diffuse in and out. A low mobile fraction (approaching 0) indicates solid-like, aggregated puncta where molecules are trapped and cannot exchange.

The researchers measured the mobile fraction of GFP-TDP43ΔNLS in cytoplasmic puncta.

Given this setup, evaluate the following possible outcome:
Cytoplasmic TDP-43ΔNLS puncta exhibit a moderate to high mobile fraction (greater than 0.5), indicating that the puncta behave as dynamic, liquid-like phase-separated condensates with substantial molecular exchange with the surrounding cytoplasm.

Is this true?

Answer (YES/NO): NO